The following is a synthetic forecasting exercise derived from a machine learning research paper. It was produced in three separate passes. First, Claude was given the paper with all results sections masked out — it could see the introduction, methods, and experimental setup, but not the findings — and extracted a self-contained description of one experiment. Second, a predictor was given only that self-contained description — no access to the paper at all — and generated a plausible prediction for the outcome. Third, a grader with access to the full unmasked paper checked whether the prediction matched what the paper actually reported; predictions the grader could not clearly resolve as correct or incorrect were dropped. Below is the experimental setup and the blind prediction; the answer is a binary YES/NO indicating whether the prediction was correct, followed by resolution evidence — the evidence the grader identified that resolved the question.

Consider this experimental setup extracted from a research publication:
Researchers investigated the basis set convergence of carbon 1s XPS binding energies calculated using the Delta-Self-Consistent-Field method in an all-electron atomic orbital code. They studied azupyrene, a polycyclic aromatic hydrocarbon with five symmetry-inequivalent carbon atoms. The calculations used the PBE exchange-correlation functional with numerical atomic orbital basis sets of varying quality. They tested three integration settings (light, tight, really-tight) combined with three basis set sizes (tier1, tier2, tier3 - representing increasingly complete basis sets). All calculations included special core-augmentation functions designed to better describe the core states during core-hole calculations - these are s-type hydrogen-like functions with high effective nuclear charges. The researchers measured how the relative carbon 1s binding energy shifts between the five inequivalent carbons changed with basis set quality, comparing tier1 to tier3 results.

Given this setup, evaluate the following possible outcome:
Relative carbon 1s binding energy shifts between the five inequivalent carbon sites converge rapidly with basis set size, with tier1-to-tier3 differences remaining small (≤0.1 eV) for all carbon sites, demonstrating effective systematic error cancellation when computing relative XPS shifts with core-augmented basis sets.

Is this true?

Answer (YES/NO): YES